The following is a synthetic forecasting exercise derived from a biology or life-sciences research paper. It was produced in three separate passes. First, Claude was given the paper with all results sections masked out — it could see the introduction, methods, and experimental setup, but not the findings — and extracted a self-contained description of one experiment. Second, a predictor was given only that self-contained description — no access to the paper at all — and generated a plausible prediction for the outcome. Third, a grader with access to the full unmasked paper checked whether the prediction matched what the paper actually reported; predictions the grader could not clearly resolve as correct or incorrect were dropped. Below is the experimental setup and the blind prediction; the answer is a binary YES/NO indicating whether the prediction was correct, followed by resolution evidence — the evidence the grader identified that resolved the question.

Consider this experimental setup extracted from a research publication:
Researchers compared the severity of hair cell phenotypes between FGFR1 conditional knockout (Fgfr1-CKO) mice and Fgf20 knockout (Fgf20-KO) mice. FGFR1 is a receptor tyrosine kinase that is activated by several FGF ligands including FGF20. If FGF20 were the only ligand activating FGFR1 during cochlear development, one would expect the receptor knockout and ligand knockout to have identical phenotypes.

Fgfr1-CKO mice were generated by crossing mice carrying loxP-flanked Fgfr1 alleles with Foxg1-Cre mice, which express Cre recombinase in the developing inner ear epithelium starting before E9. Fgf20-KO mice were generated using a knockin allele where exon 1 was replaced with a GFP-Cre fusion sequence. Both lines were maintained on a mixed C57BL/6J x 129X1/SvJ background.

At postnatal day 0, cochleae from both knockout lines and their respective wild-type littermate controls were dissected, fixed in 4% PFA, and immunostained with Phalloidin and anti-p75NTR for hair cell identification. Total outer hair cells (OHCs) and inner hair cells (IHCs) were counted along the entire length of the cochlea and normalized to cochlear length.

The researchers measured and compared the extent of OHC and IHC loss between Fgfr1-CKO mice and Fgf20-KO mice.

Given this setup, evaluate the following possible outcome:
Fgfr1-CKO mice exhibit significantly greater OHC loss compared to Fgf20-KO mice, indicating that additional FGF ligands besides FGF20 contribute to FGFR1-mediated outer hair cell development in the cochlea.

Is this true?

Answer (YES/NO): YES